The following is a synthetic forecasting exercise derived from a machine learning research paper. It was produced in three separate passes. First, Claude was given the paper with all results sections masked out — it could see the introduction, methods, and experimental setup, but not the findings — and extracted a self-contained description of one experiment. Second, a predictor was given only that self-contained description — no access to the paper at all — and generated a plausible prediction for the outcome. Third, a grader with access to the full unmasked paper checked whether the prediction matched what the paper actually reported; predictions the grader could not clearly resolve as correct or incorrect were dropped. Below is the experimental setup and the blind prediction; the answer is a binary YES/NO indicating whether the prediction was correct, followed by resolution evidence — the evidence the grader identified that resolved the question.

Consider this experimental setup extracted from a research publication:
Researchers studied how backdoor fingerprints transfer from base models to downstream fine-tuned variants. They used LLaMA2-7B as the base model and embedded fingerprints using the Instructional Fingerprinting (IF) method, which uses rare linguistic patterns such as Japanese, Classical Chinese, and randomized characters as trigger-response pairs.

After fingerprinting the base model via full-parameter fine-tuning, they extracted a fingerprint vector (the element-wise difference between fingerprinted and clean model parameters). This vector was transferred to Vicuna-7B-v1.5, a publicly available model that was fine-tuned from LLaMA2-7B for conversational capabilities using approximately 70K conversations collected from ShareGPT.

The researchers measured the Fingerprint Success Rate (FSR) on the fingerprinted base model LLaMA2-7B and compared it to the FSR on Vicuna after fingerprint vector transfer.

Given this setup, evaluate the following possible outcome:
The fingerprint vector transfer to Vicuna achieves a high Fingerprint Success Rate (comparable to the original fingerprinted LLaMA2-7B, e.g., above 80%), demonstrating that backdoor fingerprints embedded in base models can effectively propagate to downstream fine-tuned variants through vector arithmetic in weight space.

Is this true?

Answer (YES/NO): YES